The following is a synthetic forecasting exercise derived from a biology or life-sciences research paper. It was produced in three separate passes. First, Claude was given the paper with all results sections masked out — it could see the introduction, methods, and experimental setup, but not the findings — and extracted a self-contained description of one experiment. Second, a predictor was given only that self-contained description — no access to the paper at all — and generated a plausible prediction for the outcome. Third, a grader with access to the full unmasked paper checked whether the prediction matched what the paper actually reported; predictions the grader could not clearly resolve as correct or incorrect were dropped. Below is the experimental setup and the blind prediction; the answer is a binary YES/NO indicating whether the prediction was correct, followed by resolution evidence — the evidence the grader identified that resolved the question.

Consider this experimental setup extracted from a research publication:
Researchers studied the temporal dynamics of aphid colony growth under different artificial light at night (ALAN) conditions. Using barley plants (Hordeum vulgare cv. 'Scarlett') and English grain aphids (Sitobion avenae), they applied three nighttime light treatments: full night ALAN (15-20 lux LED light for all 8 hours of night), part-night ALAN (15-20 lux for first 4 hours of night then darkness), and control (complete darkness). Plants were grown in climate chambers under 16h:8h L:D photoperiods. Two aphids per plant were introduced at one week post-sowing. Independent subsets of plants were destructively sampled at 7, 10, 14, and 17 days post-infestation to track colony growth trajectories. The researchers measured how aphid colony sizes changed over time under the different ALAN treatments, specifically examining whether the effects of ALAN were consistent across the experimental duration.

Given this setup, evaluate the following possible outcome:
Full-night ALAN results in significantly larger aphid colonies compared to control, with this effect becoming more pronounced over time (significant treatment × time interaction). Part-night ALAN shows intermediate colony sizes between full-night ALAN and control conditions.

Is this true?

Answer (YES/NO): NO